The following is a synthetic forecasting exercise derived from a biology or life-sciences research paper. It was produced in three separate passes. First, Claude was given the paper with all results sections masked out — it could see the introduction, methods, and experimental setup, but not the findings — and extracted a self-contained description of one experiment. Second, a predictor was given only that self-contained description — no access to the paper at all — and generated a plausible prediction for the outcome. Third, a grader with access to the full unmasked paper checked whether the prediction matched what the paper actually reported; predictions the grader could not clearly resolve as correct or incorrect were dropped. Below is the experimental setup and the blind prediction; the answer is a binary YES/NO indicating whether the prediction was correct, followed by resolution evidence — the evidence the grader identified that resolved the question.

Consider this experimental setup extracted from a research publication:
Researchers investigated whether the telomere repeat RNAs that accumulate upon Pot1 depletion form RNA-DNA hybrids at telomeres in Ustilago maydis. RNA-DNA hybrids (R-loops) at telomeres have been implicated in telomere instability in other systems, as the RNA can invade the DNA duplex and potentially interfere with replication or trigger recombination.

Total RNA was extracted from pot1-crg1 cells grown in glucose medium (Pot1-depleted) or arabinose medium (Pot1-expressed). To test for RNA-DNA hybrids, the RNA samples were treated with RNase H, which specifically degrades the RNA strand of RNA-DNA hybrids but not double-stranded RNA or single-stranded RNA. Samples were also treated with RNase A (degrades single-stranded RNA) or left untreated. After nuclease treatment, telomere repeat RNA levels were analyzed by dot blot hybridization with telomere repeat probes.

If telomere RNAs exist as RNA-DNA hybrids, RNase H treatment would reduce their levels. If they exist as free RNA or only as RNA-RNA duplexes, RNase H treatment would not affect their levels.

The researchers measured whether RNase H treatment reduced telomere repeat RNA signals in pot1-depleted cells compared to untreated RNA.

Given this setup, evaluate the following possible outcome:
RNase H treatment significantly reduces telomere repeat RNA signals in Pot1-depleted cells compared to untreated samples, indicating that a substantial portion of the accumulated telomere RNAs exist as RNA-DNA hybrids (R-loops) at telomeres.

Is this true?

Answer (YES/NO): NO